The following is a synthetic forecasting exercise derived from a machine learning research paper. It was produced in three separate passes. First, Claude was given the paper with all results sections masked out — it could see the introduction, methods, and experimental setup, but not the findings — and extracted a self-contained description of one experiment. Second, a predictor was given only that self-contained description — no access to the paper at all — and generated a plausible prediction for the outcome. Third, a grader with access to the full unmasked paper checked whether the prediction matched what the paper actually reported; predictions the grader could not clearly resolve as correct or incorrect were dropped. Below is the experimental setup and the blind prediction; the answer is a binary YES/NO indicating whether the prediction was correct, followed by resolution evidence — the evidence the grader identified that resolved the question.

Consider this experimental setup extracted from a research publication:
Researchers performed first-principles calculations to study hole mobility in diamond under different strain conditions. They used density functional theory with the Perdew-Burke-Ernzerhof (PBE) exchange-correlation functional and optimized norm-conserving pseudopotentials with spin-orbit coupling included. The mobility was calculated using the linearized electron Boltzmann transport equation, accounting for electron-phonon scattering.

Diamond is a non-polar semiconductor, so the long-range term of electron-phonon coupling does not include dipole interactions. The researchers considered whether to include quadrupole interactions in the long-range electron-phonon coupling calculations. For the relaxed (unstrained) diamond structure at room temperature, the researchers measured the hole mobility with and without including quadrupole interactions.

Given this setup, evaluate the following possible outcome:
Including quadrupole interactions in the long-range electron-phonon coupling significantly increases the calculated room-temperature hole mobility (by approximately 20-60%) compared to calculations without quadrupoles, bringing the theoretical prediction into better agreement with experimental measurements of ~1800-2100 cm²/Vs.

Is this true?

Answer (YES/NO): NO